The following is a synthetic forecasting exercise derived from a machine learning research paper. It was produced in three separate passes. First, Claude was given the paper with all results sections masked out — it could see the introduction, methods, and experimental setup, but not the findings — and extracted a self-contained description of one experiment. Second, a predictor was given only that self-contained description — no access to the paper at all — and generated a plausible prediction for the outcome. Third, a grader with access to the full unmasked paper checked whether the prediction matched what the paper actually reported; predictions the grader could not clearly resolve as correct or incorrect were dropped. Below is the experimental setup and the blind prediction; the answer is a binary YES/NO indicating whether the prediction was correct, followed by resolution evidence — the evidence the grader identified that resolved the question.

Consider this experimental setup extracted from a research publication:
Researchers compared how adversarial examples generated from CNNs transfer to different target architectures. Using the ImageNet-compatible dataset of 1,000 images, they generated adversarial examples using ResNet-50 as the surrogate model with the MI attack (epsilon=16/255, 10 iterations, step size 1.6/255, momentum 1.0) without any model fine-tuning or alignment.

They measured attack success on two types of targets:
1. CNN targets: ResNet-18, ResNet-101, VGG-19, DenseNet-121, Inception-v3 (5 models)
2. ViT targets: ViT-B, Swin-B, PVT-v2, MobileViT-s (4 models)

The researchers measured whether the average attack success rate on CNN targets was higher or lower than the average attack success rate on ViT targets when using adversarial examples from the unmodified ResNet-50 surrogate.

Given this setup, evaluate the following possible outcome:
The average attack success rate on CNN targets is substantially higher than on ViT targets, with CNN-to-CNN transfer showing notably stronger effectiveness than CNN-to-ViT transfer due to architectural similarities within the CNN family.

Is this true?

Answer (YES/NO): YES